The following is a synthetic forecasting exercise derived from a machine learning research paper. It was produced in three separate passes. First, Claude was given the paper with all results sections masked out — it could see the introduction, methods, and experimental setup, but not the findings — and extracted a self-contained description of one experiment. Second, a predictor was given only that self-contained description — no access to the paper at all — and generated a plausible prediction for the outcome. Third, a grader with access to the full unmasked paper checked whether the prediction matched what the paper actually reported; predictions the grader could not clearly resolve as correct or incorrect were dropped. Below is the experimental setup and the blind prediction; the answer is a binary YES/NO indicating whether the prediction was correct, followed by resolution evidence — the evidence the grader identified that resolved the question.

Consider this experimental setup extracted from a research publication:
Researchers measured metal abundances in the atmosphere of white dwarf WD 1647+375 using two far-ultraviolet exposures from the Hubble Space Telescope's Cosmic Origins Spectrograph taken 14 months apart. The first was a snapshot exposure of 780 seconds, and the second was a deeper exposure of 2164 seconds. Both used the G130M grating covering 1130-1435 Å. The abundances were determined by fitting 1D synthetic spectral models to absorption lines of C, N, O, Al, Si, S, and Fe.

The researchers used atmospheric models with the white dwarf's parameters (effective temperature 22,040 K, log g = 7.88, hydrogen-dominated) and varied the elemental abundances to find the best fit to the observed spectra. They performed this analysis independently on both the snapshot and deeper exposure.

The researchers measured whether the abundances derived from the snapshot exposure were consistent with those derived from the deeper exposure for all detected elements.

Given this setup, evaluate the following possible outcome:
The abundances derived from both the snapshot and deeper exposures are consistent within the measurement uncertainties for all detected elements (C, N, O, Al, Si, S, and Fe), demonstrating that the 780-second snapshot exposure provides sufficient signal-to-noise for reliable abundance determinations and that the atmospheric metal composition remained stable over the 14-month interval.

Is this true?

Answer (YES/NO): YES